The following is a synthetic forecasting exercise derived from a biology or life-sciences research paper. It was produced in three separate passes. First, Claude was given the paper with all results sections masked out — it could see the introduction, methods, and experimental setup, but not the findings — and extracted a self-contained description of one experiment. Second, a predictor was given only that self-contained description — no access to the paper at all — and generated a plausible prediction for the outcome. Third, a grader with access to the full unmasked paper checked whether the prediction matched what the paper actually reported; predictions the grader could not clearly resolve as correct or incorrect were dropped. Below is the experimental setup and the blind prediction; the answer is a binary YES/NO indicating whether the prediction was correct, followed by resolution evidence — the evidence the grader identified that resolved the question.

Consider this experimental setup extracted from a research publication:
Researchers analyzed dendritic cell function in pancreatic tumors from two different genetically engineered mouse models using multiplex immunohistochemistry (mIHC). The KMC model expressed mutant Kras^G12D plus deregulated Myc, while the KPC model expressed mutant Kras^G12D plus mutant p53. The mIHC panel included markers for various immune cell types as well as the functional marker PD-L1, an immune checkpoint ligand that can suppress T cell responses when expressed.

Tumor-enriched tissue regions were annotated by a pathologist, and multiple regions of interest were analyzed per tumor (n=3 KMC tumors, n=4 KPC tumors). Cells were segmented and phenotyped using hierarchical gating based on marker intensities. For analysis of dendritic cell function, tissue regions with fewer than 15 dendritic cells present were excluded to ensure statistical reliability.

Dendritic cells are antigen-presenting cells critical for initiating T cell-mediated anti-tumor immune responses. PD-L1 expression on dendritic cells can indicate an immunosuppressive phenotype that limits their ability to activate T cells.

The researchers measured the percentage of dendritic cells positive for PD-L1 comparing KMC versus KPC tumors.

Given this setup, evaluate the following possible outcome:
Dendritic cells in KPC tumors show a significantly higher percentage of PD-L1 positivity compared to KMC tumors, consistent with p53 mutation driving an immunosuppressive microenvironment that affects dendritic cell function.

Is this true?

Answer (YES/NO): NO